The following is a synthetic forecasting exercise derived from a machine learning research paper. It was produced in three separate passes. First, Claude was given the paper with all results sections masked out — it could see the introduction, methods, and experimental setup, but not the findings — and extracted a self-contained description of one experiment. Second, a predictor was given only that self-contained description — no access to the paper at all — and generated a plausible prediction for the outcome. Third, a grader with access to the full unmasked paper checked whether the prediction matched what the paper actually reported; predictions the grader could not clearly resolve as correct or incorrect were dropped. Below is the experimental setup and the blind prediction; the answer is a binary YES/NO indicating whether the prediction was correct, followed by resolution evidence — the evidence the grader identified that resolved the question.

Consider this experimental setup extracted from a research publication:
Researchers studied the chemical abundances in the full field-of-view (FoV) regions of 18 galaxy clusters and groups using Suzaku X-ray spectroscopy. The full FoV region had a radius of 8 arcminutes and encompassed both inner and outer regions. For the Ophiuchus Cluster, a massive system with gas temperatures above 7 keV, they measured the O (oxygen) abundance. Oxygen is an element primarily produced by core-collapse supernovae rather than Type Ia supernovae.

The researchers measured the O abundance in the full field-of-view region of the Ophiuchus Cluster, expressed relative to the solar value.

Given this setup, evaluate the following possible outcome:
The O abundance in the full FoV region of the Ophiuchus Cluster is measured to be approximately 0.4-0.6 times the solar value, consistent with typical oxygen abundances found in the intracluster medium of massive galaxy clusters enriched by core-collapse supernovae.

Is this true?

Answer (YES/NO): NO